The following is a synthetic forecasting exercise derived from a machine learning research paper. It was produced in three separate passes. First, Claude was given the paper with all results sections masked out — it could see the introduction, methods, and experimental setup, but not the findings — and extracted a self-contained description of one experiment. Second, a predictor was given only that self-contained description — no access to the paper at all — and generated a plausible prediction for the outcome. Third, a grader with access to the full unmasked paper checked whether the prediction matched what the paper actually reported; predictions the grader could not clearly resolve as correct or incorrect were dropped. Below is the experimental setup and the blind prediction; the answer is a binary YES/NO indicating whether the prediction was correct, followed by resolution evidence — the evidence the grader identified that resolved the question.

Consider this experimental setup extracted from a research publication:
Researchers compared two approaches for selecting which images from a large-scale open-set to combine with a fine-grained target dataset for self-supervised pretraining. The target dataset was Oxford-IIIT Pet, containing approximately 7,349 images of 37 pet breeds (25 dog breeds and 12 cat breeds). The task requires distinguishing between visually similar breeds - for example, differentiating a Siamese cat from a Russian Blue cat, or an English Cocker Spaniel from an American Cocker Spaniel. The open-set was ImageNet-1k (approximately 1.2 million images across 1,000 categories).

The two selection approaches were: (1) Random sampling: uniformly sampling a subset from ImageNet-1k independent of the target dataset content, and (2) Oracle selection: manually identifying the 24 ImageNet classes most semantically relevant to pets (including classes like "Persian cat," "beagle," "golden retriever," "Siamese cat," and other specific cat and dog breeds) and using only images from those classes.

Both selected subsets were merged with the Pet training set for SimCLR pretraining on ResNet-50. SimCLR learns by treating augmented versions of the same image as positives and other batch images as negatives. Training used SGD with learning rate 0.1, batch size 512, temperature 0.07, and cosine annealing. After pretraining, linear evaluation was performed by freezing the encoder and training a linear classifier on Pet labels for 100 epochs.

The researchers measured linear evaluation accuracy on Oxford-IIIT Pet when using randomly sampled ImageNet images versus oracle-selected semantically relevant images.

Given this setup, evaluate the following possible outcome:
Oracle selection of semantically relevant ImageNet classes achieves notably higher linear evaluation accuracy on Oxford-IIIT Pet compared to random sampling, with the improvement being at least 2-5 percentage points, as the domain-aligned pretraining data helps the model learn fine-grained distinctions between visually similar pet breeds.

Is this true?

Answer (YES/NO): YES